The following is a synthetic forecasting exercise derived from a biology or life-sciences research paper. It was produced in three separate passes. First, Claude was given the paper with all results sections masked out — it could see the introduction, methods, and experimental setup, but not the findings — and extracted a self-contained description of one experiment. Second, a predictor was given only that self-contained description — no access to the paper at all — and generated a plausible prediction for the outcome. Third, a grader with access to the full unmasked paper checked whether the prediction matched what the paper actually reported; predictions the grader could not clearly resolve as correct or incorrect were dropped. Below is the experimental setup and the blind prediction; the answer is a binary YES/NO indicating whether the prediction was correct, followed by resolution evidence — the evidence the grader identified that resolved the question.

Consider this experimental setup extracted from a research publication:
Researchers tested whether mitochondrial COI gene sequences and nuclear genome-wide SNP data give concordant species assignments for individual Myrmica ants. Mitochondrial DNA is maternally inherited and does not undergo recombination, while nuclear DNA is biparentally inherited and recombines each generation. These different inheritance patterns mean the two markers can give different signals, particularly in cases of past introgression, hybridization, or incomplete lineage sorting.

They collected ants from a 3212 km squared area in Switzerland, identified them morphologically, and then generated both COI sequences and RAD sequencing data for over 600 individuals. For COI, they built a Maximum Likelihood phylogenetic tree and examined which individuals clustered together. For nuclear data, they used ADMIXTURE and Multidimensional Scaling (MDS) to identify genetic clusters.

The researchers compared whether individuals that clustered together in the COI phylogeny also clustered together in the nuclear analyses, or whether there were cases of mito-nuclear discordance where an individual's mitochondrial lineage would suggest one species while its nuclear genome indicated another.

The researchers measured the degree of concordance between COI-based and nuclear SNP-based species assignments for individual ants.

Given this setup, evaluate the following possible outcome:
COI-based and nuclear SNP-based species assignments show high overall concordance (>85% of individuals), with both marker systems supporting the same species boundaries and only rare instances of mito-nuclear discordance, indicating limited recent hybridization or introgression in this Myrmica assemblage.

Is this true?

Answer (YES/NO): YES